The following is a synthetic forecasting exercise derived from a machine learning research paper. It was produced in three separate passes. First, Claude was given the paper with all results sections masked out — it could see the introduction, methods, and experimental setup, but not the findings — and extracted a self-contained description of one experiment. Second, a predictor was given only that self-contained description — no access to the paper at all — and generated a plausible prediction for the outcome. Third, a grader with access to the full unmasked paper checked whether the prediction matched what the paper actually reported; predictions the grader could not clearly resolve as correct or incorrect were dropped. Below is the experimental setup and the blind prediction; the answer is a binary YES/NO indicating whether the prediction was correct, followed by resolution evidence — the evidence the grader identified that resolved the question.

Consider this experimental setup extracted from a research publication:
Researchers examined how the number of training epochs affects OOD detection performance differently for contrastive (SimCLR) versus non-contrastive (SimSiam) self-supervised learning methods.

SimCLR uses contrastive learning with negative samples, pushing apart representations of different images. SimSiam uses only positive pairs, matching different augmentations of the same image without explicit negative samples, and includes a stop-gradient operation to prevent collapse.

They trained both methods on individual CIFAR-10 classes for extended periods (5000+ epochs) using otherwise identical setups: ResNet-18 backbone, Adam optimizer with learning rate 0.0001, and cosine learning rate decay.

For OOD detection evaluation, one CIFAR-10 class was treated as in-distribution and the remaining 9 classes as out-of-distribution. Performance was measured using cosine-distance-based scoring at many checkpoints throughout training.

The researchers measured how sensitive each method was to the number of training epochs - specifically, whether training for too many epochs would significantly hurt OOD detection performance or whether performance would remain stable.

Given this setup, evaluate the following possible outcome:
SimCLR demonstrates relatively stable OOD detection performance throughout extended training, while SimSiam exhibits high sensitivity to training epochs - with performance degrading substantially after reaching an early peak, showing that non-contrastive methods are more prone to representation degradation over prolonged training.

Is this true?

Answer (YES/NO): NO